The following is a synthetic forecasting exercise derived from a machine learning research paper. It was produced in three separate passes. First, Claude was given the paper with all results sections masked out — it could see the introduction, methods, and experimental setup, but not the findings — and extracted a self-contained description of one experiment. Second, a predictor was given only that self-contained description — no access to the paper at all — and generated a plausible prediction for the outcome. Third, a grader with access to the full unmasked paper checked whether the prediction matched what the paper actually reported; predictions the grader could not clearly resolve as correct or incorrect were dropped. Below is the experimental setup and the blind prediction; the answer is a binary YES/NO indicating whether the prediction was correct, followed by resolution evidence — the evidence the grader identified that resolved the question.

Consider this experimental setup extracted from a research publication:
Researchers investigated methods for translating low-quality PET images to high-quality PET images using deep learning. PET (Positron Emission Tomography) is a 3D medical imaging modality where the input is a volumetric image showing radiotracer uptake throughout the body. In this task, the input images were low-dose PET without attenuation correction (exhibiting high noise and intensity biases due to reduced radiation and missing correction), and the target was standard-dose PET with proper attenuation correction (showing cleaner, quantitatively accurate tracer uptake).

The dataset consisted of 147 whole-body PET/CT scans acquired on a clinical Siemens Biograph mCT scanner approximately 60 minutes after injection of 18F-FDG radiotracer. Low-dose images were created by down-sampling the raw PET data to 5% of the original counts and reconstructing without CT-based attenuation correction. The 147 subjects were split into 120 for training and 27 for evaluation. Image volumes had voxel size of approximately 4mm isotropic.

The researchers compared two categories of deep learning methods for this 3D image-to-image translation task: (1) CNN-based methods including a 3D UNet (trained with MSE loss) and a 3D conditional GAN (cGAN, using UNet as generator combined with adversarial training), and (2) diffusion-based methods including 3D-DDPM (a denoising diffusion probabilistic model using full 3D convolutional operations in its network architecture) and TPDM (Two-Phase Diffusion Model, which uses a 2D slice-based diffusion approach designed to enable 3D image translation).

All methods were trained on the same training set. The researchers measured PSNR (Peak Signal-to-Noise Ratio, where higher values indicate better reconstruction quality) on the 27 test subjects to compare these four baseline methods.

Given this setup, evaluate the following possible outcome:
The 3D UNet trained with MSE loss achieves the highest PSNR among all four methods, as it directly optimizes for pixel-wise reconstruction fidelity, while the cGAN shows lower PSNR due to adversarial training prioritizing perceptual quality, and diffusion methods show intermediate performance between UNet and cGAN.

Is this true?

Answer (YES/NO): NO